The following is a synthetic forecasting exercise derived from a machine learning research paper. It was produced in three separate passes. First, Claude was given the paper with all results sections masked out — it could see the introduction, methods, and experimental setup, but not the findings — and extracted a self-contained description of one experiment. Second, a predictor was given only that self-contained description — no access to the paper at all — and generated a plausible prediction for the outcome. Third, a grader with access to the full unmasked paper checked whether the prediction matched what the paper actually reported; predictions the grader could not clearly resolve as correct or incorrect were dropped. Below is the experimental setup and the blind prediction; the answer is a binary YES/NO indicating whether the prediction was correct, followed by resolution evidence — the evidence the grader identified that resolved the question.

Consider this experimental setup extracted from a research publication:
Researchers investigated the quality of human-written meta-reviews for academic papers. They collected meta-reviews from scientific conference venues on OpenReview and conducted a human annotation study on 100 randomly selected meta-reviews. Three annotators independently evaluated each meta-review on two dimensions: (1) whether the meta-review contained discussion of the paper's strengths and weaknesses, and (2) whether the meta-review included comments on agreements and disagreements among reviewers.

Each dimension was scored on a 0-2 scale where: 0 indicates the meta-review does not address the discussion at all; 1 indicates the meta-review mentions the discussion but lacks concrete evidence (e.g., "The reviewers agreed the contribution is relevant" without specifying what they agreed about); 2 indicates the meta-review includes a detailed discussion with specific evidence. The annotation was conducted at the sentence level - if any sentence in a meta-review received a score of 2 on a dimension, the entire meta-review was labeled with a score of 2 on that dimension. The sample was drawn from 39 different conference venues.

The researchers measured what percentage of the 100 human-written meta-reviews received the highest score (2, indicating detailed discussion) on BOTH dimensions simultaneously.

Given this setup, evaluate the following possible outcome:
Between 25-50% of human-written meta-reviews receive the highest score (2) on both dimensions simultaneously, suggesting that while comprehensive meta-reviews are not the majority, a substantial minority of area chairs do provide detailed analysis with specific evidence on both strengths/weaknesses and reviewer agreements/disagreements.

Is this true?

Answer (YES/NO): NO